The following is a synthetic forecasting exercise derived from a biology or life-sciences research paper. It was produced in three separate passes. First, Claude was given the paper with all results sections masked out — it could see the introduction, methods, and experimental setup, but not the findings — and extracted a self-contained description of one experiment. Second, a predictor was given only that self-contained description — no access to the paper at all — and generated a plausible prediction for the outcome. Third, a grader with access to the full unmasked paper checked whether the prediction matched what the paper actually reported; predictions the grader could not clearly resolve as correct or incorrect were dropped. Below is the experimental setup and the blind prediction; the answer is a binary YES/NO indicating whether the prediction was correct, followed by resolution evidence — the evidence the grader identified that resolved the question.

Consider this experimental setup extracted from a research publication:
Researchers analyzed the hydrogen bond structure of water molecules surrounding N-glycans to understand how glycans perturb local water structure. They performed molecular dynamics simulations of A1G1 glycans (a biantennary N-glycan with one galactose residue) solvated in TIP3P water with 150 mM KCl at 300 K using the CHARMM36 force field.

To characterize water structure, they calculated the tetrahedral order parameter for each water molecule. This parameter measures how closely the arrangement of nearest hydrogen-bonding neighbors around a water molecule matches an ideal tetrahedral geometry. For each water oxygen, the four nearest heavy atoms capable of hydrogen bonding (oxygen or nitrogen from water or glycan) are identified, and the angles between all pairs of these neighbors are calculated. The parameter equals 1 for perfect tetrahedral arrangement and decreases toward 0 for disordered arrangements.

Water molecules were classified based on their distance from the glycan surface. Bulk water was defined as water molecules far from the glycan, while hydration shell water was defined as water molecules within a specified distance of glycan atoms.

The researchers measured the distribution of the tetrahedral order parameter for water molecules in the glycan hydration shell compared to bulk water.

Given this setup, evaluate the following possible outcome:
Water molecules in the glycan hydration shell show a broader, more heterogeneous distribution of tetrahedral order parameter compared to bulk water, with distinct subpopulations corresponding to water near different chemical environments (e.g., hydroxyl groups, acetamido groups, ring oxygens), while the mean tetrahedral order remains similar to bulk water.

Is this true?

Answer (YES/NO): NO